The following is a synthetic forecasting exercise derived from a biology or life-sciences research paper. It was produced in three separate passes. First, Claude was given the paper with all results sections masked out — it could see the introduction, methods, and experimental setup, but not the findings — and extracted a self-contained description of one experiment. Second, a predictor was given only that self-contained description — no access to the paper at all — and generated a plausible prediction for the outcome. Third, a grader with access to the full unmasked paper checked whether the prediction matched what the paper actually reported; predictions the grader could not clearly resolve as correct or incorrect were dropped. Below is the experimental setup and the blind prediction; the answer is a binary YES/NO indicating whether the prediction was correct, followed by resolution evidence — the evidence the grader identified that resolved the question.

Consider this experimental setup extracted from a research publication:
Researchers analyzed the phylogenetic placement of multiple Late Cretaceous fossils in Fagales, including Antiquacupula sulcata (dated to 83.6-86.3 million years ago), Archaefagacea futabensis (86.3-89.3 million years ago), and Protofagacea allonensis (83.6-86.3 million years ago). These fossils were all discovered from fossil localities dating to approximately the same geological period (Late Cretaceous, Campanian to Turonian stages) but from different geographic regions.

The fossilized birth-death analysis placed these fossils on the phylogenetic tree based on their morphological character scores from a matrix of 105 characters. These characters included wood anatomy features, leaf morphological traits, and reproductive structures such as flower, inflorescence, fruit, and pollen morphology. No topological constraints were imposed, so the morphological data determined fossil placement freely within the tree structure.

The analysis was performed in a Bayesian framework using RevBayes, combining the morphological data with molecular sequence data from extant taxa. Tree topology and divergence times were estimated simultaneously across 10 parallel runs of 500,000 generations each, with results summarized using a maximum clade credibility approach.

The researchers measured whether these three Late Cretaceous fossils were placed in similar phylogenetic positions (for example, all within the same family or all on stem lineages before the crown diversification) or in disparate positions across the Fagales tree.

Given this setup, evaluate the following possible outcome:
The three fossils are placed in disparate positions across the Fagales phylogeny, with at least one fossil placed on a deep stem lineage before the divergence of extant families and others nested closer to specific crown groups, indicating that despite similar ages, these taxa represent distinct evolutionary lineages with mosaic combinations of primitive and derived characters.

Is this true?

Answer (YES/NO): YES